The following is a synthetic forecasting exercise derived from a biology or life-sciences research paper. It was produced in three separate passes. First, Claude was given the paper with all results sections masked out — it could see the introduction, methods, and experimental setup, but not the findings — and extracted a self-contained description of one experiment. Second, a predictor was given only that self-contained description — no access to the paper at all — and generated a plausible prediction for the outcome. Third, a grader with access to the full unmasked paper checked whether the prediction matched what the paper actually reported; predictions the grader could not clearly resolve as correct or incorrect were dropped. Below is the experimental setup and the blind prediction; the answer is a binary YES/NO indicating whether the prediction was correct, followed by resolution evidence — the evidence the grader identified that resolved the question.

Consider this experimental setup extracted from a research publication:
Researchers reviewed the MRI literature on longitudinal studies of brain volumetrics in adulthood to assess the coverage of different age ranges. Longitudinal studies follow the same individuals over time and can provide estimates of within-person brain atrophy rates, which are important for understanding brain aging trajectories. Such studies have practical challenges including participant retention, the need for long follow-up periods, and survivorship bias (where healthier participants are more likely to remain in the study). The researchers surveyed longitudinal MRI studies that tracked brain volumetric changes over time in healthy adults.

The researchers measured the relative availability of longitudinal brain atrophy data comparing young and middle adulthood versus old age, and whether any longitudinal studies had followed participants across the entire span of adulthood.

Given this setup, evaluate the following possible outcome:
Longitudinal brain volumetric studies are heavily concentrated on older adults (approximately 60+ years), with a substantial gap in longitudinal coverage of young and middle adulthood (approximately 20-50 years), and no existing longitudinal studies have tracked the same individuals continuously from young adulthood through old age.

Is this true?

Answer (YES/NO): YES